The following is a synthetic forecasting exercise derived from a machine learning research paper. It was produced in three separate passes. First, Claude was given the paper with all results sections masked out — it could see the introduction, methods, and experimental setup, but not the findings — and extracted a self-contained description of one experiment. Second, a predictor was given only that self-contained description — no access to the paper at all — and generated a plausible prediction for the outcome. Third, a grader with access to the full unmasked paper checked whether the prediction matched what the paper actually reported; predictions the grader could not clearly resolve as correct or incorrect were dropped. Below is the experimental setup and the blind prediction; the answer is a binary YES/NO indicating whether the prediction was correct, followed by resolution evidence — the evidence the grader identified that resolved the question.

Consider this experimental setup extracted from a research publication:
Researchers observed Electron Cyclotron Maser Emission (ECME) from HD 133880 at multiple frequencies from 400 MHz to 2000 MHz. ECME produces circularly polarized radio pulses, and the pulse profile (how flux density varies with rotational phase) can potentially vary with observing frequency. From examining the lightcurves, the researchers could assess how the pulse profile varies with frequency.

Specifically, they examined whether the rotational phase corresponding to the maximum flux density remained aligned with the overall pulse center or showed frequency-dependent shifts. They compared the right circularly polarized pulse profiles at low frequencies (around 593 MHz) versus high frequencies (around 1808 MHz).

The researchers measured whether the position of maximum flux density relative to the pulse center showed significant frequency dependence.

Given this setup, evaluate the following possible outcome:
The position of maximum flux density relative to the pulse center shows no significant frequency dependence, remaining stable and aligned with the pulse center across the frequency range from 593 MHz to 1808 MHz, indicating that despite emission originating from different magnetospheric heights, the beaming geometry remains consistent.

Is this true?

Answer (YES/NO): NO